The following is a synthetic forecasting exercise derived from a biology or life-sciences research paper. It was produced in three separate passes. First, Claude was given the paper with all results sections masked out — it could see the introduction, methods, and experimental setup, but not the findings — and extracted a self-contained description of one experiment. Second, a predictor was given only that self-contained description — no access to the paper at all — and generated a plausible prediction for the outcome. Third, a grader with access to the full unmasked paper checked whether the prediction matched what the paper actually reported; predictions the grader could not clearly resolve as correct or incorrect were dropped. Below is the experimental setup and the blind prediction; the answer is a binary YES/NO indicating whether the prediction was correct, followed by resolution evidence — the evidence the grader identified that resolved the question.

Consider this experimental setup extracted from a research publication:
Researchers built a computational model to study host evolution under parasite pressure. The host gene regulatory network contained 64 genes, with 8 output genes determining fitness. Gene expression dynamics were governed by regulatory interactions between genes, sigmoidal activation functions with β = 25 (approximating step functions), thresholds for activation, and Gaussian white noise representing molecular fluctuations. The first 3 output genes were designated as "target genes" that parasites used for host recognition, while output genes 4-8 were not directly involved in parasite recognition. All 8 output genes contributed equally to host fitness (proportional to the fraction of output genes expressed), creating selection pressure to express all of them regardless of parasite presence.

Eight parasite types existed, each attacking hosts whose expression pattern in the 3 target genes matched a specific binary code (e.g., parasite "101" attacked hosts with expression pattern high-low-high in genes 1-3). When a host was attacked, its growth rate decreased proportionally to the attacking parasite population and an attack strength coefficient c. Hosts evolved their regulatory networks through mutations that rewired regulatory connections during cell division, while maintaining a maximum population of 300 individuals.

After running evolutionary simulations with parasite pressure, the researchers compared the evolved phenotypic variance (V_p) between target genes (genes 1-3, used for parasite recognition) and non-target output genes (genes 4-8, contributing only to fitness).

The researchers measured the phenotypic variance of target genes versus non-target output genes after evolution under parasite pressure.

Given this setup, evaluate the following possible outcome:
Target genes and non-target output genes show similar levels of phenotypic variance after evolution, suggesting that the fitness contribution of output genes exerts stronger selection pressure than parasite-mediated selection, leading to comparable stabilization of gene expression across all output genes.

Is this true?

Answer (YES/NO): NO